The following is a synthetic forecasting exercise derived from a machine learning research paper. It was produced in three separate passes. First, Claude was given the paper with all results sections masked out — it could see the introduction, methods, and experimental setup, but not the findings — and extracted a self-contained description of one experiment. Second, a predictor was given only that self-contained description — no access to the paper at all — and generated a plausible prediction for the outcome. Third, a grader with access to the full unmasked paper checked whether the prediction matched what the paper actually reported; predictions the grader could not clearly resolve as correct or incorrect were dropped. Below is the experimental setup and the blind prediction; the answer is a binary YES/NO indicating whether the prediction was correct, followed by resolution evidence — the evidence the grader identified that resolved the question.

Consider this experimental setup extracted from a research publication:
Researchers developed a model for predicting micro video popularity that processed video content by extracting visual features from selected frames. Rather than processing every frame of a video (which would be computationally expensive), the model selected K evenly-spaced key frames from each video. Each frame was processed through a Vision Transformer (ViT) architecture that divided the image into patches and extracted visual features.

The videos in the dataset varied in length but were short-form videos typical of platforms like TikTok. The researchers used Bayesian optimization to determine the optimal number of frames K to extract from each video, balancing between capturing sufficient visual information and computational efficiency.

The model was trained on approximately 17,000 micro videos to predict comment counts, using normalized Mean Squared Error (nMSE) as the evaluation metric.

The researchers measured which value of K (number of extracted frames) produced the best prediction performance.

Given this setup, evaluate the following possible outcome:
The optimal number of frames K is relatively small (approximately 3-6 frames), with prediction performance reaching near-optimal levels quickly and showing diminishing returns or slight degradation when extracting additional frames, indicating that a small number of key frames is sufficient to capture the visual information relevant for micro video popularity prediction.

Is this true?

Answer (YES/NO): NO